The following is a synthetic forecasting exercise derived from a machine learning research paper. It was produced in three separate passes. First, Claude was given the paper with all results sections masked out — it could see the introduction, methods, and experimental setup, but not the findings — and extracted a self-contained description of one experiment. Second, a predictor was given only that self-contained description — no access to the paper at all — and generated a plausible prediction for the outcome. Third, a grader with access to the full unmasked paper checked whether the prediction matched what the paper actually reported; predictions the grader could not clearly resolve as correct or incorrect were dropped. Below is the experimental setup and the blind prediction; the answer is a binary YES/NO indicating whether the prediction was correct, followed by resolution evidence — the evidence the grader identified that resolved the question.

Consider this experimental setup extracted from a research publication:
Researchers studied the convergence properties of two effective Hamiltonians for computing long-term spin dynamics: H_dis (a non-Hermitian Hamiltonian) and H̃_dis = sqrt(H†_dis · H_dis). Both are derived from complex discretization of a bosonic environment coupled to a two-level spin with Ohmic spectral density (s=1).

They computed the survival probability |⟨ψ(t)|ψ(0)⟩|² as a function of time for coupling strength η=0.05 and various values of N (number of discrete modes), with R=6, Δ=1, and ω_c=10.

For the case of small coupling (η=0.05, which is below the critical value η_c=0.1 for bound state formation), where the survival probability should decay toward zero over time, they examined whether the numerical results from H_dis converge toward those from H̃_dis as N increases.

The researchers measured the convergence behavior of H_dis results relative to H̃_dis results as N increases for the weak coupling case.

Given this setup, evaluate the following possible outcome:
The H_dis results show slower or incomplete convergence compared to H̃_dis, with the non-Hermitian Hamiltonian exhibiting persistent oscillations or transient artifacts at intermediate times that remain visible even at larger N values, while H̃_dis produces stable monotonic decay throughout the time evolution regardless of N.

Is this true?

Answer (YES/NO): NO